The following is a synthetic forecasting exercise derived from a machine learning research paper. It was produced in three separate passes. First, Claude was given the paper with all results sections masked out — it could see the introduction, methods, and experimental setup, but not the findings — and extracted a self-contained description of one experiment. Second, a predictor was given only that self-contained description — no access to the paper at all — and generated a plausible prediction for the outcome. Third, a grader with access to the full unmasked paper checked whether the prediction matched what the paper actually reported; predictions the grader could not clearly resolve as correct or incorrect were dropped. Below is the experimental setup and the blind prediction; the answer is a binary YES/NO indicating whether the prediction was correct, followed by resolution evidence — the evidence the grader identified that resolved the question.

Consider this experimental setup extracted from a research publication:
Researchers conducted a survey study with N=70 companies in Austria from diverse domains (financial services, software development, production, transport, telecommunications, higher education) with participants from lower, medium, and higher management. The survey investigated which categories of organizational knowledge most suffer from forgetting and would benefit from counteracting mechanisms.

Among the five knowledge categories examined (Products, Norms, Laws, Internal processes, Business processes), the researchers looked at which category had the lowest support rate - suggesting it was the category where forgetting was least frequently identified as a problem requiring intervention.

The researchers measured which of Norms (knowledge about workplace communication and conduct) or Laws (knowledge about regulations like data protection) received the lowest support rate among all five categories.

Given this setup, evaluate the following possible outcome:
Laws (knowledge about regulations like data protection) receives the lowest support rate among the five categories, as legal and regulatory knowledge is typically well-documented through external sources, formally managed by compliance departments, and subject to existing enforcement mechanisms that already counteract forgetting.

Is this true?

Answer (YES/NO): NO